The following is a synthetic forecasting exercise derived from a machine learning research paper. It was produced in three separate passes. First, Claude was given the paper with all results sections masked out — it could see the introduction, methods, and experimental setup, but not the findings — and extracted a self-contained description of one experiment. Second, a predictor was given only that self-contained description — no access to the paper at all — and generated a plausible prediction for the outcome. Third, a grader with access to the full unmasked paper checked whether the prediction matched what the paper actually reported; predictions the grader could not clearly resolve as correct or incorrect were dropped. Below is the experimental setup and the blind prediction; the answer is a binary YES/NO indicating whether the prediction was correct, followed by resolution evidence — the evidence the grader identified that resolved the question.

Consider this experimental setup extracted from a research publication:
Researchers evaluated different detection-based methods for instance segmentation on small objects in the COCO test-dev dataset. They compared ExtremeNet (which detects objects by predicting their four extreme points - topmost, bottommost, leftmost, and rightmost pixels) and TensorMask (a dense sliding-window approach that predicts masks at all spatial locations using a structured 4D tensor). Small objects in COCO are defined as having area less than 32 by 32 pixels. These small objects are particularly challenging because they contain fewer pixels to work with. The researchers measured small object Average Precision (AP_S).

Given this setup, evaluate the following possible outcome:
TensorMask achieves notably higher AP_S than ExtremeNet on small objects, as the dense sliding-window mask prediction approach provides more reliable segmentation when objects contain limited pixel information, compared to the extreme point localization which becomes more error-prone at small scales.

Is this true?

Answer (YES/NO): YES